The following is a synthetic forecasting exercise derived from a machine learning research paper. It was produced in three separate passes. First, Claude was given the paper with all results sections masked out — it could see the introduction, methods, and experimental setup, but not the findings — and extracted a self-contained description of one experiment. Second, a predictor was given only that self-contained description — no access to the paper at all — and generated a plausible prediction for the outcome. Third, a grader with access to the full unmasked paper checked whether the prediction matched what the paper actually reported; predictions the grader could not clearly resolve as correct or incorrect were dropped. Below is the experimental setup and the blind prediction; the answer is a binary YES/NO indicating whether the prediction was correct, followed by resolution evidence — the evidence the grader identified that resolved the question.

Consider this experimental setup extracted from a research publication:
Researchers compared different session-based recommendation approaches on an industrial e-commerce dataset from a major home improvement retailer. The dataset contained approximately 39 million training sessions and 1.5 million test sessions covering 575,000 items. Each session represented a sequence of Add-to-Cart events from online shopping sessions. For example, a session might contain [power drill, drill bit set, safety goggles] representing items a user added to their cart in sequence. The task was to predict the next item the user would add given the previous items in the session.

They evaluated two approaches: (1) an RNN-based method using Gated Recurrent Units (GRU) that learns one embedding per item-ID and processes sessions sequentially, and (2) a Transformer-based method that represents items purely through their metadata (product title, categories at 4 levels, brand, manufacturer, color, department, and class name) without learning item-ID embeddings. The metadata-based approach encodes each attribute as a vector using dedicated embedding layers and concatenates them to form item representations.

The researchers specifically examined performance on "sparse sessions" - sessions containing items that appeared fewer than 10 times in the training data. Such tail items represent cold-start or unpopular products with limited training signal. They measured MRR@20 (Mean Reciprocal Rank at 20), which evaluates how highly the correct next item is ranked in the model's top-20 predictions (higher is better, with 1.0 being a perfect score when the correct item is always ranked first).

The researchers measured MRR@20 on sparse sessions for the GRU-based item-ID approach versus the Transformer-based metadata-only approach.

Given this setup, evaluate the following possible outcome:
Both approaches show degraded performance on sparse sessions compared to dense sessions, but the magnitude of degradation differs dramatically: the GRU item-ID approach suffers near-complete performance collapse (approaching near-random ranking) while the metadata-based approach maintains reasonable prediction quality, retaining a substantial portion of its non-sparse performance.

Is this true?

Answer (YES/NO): NO